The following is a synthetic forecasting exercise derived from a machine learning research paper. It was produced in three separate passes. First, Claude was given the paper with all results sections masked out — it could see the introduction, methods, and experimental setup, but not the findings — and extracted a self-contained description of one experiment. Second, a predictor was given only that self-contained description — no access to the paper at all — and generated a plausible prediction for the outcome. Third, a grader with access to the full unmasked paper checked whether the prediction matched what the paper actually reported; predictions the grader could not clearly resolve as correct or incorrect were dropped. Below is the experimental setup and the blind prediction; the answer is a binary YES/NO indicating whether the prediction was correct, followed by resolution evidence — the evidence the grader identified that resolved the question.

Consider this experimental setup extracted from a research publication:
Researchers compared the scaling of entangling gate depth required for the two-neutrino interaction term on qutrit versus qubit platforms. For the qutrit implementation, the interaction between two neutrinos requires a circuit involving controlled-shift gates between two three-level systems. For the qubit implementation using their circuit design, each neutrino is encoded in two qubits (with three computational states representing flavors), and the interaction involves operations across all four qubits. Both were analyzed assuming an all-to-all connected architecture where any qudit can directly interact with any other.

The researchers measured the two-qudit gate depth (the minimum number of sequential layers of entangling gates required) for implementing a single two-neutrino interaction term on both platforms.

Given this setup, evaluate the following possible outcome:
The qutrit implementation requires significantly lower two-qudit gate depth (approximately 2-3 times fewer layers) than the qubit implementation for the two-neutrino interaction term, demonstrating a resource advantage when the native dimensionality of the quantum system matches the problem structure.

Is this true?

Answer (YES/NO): YES